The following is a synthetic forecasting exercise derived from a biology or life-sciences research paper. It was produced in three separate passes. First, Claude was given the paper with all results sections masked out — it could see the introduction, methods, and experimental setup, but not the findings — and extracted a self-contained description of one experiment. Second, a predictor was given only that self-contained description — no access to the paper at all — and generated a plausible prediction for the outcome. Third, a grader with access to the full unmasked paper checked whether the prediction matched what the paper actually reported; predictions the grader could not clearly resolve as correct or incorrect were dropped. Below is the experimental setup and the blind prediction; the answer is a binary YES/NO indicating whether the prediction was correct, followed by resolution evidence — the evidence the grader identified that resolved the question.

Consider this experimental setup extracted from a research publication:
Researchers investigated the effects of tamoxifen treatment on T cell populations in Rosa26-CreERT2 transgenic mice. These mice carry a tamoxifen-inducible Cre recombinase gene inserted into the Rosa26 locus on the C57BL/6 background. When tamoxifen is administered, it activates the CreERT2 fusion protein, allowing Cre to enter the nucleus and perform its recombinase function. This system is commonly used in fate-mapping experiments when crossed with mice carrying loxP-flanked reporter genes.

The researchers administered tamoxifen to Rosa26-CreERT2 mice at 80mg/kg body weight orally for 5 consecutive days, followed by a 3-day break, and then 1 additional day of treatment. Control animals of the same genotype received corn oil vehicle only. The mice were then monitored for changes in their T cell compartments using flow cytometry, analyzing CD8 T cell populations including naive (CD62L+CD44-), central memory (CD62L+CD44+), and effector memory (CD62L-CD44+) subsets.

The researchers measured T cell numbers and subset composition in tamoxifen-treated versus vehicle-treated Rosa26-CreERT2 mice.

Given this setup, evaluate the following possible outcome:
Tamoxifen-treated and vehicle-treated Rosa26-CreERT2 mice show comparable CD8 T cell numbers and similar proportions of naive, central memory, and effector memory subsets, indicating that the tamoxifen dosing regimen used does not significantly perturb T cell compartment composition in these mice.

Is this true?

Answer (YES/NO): NO